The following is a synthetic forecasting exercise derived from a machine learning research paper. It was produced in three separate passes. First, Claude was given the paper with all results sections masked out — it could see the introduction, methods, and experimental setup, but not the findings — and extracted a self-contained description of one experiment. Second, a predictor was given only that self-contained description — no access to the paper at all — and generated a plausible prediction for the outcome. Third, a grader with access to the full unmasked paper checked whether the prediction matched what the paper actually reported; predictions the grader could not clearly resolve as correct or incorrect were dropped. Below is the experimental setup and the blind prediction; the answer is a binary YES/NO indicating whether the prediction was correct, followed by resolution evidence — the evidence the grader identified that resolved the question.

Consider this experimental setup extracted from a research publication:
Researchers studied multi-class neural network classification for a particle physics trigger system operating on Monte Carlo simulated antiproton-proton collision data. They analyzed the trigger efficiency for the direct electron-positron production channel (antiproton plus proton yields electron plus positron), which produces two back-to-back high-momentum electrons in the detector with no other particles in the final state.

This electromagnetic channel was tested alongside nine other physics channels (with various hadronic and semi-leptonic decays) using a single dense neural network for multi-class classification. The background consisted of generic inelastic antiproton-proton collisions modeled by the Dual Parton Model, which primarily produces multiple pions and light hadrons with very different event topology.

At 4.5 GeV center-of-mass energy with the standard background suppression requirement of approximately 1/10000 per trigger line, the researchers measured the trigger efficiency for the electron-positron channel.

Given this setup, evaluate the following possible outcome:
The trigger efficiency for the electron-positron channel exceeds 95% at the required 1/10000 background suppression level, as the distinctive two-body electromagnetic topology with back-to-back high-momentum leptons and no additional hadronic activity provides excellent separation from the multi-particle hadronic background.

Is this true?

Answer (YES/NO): YES